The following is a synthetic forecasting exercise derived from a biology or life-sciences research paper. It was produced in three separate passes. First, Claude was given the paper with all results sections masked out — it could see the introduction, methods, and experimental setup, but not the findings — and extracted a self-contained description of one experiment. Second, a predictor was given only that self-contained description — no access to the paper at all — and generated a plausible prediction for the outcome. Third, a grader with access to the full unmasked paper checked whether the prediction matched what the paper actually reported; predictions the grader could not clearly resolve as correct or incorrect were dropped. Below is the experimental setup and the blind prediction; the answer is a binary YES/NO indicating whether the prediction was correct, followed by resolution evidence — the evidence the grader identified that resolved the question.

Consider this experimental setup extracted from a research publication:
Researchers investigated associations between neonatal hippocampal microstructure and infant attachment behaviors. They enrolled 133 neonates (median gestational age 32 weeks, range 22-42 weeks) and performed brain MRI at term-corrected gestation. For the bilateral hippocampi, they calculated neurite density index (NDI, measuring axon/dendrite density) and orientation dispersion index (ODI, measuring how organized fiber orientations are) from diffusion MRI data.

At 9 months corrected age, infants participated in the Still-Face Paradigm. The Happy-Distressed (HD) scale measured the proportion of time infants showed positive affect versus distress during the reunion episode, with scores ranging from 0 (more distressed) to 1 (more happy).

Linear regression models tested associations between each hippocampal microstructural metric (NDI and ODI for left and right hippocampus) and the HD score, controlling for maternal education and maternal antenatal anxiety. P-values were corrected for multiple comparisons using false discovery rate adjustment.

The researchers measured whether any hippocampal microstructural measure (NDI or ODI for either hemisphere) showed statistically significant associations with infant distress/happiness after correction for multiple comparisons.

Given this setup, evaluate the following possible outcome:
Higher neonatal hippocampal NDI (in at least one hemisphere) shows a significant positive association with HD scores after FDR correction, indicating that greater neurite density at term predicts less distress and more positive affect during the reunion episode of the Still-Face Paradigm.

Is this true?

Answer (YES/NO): NO